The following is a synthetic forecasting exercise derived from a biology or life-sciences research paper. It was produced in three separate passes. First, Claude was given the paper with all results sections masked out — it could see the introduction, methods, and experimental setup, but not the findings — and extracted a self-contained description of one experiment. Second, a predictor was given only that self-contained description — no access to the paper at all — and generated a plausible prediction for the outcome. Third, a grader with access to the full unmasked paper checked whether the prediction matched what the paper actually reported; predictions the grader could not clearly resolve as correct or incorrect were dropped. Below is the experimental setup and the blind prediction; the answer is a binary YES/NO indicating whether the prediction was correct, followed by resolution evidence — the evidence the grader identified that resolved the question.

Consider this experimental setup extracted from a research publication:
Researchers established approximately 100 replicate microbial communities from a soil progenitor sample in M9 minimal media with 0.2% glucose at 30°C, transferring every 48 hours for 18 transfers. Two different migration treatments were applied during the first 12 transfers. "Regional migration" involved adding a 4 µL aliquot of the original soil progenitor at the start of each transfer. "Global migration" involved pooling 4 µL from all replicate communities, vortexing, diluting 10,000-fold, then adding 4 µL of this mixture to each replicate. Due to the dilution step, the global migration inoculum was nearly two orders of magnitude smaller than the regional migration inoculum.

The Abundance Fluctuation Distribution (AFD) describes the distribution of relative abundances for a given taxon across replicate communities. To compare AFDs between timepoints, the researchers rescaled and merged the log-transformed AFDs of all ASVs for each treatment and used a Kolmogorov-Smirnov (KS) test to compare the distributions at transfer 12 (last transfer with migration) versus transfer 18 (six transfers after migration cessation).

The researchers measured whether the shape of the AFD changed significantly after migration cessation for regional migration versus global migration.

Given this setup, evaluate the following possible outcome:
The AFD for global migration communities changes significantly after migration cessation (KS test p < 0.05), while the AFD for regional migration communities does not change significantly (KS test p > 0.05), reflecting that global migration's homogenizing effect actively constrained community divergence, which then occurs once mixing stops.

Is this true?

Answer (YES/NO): NO